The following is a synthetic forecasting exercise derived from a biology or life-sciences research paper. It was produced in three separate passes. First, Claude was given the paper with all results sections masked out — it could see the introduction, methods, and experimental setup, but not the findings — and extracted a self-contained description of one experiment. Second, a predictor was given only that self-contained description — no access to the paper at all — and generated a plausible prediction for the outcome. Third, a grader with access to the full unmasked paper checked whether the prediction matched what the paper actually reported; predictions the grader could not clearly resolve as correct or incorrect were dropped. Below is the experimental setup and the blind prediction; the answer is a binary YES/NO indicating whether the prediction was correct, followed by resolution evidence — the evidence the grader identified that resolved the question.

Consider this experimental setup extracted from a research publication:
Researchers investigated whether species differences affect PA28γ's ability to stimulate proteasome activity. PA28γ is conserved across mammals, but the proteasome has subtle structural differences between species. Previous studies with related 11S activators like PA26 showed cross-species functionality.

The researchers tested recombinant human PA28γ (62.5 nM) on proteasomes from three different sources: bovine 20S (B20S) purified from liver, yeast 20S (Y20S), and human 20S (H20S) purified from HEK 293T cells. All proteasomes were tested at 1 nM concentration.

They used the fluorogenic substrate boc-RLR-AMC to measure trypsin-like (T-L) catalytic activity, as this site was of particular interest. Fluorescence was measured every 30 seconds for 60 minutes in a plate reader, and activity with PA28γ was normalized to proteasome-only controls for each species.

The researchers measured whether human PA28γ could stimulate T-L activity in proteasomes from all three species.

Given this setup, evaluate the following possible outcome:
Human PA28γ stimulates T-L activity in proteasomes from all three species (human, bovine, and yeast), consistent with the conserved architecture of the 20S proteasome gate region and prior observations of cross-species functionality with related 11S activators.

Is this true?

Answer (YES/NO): YES